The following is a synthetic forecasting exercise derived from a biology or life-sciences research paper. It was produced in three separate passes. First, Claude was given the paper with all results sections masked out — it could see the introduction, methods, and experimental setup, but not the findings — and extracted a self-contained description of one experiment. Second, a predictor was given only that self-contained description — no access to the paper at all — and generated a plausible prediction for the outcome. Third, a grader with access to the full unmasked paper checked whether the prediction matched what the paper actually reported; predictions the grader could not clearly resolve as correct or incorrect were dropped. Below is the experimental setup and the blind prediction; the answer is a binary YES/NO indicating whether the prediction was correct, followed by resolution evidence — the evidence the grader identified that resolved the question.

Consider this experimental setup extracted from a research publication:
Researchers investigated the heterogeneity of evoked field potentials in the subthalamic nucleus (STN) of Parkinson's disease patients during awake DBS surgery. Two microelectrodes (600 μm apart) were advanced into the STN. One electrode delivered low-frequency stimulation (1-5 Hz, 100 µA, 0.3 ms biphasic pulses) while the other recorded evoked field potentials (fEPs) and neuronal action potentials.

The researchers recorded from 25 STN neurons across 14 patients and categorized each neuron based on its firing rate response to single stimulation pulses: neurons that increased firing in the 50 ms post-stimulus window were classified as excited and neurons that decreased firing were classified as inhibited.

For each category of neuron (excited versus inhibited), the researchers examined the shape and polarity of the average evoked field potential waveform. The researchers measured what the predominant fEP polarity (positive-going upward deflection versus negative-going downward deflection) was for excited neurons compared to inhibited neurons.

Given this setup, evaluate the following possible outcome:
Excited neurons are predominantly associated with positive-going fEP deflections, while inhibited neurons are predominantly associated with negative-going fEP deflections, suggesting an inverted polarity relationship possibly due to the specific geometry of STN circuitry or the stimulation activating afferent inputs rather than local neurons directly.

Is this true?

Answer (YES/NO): NO